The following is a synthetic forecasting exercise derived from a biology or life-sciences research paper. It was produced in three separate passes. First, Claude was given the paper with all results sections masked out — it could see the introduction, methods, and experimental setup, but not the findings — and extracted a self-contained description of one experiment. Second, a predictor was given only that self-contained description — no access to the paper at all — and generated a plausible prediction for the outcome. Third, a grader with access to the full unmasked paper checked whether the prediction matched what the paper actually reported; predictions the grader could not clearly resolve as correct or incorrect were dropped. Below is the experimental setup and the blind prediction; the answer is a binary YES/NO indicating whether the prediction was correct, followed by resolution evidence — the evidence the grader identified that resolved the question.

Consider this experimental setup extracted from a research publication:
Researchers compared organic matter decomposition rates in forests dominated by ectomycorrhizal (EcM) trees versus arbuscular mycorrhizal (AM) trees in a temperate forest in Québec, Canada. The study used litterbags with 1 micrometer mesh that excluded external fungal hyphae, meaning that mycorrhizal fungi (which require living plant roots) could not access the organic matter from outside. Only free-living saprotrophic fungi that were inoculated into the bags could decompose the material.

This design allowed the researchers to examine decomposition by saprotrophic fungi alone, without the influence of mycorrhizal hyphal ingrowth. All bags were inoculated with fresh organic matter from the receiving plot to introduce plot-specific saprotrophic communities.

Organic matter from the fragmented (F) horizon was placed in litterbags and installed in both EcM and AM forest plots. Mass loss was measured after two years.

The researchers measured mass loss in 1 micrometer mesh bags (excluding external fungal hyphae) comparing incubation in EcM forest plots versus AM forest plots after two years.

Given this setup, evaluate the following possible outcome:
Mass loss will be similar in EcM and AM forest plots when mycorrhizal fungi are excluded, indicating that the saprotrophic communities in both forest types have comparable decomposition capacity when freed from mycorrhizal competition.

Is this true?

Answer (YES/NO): NO